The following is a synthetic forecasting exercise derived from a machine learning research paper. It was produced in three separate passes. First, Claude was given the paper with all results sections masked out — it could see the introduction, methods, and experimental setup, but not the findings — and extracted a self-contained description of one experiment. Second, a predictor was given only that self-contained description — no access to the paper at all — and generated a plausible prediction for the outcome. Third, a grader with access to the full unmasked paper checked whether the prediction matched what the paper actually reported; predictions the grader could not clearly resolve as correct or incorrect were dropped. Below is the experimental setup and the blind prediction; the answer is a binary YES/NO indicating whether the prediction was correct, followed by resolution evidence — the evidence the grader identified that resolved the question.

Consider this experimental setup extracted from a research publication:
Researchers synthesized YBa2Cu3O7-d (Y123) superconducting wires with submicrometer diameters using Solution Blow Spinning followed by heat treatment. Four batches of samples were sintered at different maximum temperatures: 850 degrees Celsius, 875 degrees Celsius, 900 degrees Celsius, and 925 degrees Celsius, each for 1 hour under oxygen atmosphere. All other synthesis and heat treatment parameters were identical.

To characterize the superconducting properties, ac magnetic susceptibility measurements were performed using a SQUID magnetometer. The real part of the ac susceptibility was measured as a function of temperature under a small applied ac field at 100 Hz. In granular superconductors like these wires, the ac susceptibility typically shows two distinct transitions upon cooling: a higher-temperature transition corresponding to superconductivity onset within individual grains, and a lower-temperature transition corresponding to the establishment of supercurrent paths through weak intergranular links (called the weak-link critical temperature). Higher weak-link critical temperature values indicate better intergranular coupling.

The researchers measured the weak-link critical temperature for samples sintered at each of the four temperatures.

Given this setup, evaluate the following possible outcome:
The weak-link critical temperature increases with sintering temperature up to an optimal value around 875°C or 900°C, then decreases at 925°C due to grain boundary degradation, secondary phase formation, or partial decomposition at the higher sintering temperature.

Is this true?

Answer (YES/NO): NO